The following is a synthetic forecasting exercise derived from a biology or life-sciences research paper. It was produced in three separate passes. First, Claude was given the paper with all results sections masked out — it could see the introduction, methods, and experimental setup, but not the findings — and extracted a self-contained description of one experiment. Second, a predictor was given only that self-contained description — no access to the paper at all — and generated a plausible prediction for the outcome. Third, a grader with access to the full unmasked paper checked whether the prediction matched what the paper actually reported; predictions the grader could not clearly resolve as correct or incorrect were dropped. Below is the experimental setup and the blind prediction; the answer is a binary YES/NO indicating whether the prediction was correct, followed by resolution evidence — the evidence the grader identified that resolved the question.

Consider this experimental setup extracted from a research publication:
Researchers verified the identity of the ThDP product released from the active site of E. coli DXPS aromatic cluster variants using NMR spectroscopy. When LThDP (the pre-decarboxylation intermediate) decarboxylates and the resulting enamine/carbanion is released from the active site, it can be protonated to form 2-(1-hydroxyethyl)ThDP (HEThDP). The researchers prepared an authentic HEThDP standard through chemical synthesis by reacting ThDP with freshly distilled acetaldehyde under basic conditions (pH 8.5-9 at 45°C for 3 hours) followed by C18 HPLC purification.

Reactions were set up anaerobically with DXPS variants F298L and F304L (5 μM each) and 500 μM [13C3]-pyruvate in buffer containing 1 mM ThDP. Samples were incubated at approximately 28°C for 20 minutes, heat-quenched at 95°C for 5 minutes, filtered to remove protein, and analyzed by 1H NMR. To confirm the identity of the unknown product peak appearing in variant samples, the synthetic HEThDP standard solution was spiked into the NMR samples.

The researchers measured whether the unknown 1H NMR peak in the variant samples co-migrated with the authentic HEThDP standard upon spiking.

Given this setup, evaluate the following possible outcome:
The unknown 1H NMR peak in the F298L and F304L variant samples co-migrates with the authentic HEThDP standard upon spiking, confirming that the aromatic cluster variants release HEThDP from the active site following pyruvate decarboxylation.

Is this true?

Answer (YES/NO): YES